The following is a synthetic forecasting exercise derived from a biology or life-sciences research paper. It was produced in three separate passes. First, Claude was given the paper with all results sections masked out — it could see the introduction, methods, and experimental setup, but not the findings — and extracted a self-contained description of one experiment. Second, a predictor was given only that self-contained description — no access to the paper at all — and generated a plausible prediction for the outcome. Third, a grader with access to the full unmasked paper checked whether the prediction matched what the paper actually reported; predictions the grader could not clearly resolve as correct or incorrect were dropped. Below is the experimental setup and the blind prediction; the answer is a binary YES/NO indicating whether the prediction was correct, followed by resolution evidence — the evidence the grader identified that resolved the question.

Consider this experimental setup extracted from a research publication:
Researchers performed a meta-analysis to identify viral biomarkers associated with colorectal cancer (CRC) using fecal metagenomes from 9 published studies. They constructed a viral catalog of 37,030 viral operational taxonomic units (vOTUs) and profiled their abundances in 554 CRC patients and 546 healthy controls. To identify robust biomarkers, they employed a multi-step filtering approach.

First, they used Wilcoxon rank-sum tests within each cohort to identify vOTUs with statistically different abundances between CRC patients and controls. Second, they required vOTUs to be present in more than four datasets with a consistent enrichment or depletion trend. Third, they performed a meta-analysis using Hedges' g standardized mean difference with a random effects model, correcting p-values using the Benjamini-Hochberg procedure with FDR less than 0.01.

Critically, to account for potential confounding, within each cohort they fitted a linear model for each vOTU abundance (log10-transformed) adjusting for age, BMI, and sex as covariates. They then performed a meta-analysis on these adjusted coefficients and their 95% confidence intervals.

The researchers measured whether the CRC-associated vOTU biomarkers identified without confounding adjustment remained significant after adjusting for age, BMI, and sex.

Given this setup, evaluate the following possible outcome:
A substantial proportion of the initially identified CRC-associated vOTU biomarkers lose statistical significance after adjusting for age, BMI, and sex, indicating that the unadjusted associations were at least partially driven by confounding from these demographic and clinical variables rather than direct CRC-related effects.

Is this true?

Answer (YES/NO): NO